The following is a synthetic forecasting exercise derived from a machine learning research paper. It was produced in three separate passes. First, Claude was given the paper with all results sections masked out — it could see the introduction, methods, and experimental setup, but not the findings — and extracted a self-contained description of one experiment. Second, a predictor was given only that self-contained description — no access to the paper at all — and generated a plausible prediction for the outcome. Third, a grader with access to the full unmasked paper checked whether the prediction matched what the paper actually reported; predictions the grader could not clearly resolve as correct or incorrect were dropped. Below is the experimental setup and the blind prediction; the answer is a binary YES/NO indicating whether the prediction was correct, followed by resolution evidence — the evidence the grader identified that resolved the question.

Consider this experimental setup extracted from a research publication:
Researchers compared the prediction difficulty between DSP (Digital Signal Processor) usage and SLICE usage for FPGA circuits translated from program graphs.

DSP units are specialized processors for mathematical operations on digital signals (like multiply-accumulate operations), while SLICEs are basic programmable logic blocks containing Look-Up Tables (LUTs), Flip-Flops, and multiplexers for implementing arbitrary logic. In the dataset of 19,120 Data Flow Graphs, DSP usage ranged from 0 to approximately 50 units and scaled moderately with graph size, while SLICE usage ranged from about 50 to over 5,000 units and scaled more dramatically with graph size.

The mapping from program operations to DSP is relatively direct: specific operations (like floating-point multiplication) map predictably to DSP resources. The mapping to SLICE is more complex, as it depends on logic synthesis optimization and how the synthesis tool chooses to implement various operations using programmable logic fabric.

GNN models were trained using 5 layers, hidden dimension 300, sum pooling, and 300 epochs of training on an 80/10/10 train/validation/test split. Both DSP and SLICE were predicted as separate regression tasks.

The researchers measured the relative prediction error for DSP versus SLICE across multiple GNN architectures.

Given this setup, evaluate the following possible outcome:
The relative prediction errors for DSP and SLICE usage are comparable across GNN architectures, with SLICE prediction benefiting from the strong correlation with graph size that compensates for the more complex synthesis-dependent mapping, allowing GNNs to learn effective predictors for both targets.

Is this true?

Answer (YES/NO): YES